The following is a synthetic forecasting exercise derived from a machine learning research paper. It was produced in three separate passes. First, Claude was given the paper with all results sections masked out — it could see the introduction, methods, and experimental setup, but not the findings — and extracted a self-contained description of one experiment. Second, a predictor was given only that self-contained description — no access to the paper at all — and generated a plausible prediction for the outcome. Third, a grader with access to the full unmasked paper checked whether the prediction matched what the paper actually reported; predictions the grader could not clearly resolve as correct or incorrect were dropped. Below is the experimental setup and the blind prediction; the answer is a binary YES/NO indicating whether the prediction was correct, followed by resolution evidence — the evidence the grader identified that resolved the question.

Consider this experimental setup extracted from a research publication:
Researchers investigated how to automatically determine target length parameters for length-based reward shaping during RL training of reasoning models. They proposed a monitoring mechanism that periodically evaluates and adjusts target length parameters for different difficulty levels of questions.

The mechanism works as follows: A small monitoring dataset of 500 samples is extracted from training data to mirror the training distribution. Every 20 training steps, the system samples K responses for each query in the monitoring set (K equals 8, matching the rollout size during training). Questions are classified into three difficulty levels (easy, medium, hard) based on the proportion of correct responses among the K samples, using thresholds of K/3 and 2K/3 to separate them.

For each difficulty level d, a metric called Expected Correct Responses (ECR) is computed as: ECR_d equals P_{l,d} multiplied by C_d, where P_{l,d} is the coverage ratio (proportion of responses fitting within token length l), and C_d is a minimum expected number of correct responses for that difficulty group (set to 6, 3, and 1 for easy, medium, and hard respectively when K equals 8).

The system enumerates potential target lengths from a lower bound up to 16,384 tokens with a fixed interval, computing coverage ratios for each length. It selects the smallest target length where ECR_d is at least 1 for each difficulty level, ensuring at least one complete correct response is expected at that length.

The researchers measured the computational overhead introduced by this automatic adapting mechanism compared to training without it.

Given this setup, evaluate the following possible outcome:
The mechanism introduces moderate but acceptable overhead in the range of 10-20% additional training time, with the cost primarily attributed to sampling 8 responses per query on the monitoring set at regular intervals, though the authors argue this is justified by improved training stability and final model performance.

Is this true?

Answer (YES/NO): NO